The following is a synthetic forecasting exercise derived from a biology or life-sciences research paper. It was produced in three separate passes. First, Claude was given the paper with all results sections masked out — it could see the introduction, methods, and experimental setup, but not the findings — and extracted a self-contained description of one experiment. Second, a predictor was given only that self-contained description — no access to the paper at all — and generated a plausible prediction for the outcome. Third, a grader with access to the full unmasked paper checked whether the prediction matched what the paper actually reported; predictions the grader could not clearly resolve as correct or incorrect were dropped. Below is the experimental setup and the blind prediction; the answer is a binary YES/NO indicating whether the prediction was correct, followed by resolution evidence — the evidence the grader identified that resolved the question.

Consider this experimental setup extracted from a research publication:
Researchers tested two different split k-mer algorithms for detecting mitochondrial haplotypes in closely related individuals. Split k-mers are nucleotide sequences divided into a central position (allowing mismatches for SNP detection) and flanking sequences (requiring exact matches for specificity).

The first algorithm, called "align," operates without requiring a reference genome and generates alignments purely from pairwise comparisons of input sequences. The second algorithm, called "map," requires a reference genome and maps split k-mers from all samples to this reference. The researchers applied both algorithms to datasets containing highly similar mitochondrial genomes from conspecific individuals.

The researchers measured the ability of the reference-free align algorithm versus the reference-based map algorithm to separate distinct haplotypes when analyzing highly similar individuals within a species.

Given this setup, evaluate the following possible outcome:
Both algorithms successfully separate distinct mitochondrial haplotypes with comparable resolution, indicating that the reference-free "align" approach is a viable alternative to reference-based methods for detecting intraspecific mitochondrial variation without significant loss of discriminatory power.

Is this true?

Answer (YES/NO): NO